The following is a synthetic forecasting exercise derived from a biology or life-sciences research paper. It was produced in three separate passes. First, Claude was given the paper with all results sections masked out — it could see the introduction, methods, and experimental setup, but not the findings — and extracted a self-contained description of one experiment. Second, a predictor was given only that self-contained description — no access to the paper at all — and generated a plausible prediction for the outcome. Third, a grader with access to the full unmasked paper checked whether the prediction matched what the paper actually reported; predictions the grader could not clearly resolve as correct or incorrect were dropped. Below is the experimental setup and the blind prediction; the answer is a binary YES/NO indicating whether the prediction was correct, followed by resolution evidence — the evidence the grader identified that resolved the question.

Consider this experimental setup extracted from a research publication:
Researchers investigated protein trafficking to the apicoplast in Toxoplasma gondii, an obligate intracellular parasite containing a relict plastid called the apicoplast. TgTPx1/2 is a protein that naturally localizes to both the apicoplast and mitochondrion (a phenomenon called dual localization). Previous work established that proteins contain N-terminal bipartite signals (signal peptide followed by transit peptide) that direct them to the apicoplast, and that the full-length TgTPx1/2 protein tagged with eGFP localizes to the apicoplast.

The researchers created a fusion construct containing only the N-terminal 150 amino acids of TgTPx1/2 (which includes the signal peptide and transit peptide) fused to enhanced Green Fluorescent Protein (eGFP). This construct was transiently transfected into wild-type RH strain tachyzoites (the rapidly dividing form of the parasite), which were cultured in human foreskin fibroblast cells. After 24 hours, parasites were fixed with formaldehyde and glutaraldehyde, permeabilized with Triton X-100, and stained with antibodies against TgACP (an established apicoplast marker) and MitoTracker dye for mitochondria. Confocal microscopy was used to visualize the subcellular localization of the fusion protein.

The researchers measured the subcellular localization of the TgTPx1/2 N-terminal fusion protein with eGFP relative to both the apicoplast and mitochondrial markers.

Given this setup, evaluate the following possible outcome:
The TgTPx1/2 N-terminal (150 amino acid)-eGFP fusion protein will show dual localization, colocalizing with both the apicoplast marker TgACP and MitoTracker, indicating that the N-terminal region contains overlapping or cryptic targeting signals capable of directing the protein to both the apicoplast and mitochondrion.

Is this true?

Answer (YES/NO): NO